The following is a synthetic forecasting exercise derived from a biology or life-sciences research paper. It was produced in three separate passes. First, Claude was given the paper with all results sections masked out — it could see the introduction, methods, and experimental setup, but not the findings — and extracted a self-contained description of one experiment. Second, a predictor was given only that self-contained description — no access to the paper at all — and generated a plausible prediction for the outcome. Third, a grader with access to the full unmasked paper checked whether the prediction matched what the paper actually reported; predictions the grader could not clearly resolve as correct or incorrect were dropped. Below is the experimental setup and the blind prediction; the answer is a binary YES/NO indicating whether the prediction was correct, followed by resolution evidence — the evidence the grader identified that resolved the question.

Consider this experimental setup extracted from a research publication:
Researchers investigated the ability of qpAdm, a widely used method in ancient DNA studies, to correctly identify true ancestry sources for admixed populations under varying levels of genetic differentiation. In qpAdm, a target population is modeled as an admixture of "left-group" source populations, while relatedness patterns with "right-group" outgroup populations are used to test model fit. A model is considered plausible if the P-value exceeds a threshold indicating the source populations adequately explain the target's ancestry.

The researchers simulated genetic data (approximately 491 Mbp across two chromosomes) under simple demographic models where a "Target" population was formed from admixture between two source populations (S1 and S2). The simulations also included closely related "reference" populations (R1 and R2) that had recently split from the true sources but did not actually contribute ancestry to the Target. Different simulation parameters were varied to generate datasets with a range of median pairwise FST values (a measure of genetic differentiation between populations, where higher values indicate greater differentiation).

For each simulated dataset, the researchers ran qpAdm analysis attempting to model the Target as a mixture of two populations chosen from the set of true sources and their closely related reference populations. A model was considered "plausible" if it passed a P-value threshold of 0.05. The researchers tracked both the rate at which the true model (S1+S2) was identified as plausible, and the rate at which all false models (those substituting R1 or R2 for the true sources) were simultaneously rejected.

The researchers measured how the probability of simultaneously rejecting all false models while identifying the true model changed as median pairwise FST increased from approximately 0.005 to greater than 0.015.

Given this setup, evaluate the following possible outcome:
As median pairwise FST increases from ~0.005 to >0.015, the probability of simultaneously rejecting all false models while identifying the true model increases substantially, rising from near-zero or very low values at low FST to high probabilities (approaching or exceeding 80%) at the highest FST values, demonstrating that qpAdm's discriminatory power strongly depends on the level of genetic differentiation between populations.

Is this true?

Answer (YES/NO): NO